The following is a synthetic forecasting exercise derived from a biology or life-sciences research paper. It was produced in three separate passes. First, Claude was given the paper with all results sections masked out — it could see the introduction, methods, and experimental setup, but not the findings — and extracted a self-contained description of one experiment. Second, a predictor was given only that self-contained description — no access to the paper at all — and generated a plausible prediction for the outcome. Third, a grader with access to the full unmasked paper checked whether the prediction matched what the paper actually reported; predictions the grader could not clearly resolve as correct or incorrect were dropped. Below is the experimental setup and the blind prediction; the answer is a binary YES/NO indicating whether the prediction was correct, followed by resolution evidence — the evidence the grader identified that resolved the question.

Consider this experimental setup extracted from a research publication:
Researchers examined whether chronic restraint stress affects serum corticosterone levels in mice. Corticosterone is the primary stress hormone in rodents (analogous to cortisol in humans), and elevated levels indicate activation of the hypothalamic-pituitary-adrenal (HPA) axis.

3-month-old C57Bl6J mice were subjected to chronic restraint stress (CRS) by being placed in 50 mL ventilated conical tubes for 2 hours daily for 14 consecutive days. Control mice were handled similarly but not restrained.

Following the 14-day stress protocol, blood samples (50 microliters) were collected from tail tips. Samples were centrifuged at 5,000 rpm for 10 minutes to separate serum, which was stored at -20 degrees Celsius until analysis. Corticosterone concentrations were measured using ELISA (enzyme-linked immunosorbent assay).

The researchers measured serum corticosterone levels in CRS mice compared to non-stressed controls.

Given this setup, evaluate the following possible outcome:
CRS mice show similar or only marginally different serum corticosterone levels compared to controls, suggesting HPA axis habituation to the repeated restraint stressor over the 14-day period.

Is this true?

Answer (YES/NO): NO